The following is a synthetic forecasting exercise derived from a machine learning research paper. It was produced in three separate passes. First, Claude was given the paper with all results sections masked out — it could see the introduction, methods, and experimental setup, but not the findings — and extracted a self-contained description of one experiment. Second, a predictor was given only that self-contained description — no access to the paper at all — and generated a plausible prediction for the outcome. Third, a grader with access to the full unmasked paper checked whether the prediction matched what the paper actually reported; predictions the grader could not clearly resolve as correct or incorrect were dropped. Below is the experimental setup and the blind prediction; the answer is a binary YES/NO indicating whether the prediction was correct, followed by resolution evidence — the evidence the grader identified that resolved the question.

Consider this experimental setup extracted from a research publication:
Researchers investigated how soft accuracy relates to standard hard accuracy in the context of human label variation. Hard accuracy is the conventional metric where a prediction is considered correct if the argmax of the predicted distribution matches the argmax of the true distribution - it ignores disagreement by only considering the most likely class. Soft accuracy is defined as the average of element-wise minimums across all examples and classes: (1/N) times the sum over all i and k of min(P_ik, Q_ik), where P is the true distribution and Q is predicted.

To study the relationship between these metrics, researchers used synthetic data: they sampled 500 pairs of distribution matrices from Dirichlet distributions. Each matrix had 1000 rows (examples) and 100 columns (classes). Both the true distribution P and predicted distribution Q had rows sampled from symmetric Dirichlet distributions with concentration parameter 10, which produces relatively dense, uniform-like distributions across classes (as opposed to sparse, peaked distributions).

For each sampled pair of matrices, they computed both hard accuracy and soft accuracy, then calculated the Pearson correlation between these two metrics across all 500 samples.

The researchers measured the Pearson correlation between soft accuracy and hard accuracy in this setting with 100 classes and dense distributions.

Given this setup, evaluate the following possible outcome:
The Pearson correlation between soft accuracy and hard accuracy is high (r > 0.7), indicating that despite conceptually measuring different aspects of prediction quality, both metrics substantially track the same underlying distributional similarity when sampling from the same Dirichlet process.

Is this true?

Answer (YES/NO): NO